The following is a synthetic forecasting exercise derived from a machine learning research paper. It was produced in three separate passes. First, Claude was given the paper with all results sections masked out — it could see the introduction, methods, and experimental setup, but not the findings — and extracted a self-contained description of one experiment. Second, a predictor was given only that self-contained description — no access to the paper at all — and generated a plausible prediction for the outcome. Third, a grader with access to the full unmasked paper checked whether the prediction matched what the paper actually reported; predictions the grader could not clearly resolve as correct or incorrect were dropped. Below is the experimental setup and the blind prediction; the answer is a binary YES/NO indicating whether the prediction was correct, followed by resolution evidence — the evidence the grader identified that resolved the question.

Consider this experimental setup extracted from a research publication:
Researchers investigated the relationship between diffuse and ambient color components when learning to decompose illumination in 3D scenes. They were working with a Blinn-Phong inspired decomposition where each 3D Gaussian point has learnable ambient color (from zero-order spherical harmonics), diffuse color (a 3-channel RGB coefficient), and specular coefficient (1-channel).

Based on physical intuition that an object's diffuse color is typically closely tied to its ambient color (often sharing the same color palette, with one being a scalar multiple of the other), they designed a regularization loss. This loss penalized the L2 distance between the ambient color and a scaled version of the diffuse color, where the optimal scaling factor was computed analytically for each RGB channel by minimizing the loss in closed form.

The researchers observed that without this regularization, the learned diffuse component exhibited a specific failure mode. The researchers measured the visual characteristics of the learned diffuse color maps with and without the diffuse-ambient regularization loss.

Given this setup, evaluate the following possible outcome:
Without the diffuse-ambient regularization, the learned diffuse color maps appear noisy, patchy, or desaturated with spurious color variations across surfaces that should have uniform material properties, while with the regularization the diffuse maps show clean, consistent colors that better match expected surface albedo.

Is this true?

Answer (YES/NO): NO